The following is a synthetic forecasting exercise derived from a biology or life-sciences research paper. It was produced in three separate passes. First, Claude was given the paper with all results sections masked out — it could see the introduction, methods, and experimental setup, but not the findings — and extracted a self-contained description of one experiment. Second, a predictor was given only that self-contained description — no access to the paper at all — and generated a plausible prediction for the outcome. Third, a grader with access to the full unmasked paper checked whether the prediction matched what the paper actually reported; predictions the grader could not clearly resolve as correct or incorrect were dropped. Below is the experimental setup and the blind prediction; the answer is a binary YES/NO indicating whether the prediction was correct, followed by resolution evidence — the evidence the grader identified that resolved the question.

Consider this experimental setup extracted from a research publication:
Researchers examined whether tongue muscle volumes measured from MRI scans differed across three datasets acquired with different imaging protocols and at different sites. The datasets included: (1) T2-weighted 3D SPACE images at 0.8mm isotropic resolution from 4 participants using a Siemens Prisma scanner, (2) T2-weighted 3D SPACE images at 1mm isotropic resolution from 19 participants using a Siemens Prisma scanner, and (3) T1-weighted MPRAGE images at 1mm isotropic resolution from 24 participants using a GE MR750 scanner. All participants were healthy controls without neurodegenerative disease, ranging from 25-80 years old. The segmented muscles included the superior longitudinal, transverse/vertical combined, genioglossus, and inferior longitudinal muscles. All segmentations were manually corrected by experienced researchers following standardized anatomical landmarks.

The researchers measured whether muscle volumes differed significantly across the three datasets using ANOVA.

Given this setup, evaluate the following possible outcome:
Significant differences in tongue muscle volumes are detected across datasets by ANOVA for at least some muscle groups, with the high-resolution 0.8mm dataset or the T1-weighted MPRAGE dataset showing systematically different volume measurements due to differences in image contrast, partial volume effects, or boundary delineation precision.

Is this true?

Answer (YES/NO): NO